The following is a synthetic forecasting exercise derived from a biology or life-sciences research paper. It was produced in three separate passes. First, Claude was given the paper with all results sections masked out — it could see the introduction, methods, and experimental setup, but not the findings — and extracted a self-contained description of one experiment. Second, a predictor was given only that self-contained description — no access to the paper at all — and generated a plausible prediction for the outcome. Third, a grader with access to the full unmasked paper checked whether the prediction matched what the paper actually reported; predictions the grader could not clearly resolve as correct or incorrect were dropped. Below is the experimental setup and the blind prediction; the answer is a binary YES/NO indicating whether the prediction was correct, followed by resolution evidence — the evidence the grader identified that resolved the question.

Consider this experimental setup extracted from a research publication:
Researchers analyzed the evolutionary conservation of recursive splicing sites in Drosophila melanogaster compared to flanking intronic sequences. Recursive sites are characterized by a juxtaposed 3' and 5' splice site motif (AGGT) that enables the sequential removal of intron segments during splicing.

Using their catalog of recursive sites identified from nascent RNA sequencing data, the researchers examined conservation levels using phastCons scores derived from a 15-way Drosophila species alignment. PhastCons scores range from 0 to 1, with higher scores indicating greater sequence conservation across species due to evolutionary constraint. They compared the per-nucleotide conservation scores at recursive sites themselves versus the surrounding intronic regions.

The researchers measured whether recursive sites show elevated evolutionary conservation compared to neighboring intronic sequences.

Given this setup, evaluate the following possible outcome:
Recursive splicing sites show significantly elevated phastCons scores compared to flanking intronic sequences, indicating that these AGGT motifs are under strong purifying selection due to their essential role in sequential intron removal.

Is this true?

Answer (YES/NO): YES